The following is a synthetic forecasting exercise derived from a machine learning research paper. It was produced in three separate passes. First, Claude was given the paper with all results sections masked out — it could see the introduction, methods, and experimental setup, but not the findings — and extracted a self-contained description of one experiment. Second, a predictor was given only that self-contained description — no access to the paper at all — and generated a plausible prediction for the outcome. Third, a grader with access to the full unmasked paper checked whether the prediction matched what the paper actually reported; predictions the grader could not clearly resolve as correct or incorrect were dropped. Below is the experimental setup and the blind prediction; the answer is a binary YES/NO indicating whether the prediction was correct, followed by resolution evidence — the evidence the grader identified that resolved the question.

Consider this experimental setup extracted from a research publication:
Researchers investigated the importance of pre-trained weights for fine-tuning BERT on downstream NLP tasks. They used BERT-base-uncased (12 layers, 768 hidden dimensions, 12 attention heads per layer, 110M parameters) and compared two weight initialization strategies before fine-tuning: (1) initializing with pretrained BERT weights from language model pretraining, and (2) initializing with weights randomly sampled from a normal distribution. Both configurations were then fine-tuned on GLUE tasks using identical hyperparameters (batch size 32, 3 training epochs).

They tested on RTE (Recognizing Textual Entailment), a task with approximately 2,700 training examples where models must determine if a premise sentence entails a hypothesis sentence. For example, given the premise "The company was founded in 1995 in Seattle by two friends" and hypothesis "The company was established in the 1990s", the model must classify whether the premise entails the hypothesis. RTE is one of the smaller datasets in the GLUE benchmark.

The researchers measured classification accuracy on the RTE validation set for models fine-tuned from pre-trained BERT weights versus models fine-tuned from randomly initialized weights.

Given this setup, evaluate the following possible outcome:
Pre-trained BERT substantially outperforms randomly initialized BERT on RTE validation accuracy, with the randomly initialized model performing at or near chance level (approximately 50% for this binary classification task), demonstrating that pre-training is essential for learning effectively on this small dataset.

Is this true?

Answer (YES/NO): YES